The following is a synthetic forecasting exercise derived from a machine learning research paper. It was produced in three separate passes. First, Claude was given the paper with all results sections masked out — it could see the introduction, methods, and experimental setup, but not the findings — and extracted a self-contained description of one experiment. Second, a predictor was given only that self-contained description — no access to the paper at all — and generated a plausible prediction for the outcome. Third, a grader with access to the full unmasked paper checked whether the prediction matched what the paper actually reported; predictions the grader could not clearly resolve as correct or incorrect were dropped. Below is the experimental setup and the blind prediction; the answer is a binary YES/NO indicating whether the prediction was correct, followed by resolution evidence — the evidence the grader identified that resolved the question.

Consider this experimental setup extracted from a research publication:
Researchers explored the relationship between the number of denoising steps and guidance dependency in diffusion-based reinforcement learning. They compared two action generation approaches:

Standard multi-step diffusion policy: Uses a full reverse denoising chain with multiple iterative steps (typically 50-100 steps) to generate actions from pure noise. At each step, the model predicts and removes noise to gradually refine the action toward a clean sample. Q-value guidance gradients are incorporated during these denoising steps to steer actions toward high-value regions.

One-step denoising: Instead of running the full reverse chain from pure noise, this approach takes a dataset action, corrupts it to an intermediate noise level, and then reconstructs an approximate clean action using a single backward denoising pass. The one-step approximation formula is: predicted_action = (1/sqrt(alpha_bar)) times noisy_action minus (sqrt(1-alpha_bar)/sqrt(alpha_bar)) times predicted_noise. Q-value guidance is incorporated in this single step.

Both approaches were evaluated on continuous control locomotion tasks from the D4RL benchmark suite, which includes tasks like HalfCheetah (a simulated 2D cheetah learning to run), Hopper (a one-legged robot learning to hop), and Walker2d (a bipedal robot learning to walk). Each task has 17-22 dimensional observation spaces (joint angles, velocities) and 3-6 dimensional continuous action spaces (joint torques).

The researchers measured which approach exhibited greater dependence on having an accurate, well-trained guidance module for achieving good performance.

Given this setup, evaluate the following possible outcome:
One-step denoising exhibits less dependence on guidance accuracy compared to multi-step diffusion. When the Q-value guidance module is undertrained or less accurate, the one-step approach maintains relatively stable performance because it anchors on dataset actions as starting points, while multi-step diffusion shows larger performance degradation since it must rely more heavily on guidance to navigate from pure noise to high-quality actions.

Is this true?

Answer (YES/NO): NO